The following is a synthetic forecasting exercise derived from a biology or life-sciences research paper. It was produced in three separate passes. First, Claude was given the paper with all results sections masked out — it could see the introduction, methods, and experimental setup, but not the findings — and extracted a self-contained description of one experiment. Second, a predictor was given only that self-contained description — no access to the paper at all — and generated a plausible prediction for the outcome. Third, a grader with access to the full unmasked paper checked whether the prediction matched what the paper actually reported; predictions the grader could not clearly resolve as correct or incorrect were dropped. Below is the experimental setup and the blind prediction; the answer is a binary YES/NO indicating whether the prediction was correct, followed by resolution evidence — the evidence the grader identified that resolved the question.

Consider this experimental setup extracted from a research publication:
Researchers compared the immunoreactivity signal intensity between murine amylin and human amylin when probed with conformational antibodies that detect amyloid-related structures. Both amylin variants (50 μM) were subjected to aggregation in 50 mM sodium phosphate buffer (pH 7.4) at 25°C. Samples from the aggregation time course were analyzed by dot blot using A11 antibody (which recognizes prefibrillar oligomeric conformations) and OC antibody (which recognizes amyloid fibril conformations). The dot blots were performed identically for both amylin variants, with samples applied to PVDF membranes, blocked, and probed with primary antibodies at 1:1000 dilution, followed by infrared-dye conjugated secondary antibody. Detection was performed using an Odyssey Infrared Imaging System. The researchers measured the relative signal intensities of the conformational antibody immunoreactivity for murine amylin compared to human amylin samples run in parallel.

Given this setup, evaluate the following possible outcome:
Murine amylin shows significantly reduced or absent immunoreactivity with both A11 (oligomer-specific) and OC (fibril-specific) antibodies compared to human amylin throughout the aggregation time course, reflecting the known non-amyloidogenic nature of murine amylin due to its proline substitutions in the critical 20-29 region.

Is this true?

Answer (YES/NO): NO